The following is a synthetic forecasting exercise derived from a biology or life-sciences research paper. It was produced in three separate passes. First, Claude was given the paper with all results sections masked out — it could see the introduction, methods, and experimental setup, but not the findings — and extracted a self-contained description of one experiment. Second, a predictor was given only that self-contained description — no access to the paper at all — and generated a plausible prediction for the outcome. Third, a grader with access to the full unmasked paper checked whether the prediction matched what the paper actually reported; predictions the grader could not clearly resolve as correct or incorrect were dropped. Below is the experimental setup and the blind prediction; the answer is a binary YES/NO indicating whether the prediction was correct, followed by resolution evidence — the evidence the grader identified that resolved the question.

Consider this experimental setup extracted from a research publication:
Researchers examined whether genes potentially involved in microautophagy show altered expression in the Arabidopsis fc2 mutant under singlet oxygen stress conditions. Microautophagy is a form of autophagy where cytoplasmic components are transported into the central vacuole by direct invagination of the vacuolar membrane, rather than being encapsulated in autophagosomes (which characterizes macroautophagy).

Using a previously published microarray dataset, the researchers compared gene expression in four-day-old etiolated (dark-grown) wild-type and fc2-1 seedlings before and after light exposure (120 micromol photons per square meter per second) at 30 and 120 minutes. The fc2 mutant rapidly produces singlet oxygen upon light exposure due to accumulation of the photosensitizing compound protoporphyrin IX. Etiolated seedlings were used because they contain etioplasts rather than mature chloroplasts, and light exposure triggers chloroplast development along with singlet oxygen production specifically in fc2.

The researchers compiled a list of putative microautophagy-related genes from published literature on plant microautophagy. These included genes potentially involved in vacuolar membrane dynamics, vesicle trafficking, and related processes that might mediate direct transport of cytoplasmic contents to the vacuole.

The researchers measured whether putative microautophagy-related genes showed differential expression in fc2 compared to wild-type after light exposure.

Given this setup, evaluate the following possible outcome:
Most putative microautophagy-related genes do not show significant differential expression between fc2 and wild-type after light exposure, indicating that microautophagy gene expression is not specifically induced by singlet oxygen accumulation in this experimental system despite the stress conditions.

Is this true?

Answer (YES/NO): NO